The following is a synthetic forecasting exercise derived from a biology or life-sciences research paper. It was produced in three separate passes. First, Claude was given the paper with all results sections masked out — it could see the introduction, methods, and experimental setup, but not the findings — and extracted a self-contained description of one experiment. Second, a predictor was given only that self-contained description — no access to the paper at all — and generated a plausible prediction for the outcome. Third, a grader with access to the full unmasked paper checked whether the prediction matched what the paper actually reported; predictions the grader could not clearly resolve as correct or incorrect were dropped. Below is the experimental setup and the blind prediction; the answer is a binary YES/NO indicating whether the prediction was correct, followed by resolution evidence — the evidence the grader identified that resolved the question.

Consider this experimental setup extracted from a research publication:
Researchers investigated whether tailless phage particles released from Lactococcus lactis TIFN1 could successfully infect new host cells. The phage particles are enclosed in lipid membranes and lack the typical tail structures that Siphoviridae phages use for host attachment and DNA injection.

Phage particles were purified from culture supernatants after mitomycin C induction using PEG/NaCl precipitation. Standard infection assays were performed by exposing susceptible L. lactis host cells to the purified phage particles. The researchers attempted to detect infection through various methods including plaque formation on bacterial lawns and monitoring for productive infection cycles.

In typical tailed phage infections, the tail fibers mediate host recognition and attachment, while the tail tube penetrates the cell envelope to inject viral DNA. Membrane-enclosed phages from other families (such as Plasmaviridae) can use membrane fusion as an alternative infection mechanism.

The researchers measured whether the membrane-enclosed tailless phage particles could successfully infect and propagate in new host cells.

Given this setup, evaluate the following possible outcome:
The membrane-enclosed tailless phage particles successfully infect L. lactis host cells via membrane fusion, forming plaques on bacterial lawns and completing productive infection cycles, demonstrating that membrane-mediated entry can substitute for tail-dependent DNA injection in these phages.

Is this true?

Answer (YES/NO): NO